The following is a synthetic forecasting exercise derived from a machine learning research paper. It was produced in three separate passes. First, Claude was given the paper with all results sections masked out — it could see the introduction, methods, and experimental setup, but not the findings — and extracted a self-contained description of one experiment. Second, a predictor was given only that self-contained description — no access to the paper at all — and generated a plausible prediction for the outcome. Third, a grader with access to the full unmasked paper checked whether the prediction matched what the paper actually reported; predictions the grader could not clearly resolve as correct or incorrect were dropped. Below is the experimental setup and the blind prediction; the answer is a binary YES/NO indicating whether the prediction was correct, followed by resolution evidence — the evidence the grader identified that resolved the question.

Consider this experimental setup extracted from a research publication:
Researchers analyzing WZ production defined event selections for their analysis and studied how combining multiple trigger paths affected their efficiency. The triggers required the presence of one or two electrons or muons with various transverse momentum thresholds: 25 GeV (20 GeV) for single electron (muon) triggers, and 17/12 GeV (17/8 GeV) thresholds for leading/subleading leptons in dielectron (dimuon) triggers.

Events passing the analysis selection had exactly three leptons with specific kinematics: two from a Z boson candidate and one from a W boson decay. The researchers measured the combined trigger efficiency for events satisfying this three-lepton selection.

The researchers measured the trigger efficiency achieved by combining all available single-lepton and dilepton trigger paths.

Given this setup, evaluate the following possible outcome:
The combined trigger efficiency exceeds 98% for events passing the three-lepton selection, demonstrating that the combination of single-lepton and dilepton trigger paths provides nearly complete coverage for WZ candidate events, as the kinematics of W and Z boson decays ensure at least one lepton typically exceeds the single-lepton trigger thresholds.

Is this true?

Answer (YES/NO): YES